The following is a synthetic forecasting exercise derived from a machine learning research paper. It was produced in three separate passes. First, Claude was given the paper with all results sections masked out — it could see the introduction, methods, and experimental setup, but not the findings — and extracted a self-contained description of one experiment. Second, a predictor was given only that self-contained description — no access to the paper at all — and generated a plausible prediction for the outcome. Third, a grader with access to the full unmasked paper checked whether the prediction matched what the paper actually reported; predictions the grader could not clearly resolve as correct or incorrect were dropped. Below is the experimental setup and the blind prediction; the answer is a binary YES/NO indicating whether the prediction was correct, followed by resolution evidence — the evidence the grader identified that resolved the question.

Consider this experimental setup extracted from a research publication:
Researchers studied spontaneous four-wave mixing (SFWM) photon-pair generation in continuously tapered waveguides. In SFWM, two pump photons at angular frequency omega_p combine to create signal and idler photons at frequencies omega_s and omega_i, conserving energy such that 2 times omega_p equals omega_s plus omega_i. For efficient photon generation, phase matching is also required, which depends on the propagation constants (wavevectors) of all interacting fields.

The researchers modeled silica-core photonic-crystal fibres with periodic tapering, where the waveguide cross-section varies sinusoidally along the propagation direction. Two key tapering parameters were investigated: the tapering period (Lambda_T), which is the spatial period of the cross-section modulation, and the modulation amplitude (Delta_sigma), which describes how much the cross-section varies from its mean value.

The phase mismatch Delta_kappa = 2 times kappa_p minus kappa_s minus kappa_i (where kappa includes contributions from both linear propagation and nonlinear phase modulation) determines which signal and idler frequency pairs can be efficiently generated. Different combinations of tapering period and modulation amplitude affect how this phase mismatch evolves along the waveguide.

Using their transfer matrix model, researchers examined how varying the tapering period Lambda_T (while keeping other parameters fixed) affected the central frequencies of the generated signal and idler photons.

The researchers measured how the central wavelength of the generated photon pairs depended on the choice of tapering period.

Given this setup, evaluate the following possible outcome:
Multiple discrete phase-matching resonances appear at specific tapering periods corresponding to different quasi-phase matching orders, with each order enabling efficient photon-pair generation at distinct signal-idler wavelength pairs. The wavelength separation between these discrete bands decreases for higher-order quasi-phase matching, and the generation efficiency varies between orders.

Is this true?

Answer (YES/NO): YES